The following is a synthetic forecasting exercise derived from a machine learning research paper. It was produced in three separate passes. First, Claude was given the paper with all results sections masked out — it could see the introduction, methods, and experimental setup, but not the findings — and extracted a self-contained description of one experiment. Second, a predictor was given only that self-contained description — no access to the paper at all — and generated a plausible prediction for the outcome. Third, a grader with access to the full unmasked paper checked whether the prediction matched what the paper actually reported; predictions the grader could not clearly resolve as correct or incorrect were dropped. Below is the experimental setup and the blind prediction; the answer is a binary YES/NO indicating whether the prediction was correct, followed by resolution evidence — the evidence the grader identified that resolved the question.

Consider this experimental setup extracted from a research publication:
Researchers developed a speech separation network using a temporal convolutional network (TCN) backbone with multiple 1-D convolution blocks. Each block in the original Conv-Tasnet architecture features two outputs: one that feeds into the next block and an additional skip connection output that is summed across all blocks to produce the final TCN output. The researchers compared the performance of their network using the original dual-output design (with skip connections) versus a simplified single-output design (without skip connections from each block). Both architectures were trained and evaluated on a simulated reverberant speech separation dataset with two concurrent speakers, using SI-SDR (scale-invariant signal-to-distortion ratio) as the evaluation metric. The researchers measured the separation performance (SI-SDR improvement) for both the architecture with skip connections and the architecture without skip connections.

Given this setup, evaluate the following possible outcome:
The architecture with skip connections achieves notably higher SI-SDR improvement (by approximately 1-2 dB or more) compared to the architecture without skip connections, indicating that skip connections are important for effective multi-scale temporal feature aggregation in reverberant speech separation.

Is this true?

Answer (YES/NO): NO